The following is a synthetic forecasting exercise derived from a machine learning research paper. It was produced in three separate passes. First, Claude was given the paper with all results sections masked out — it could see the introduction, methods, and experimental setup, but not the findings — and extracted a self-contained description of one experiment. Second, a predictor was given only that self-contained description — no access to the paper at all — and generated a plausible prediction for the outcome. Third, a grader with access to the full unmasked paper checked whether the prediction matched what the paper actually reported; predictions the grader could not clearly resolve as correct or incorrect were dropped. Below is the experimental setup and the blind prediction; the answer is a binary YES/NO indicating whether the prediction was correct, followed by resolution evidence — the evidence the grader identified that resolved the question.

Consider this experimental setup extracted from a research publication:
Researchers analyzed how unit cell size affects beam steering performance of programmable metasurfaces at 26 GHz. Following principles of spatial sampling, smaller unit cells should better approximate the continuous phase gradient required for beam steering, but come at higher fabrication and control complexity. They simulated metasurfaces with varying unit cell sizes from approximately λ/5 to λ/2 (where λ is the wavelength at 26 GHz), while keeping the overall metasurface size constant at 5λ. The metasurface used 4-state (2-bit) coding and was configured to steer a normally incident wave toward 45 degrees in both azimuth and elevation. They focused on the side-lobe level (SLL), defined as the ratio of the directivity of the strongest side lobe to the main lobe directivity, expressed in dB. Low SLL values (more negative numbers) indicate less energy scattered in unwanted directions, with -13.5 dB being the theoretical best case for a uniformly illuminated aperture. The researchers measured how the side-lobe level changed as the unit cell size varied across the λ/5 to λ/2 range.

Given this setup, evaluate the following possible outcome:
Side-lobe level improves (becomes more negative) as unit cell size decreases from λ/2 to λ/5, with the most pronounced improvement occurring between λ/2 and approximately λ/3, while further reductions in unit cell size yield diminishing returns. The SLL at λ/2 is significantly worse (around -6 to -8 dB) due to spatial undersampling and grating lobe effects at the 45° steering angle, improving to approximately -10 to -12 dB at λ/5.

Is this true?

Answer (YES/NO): NO